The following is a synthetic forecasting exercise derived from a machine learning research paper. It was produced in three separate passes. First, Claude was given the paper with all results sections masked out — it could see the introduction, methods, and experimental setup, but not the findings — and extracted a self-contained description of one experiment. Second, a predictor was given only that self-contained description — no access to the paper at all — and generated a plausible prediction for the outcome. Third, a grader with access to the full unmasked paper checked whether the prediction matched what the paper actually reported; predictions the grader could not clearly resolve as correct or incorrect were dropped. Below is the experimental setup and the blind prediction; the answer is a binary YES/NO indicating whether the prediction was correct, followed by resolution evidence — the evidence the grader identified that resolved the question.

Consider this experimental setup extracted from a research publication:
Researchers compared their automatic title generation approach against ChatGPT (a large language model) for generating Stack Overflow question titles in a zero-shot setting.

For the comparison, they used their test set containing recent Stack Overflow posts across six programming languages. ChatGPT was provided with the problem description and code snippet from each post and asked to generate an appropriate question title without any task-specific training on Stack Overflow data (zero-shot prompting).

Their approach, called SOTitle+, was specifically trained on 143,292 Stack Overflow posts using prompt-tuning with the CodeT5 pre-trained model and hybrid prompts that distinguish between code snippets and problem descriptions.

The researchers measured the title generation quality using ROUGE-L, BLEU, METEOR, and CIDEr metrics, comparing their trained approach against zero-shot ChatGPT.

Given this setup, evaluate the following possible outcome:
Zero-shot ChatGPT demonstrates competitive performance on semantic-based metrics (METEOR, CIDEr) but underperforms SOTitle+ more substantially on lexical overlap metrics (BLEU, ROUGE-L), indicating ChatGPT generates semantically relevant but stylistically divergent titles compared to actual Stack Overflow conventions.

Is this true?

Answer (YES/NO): NO